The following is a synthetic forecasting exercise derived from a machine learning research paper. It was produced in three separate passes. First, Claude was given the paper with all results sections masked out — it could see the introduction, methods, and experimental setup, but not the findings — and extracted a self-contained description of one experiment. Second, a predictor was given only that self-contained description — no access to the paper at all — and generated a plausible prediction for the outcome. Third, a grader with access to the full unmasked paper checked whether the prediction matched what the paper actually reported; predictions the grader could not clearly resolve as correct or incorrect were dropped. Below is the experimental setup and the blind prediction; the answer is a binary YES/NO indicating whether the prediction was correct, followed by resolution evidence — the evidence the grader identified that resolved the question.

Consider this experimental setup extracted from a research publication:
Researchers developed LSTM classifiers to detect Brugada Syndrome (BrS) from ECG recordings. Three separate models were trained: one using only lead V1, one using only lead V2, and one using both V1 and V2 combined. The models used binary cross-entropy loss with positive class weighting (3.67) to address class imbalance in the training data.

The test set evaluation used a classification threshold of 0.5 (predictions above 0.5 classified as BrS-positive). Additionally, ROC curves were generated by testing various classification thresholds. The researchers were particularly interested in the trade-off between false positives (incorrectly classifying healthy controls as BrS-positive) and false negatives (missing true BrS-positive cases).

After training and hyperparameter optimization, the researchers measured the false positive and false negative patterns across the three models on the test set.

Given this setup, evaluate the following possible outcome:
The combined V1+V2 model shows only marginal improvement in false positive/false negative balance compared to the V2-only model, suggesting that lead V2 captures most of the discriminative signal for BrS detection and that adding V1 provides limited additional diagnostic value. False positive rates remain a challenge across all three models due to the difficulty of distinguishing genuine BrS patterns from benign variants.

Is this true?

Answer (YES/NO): NO